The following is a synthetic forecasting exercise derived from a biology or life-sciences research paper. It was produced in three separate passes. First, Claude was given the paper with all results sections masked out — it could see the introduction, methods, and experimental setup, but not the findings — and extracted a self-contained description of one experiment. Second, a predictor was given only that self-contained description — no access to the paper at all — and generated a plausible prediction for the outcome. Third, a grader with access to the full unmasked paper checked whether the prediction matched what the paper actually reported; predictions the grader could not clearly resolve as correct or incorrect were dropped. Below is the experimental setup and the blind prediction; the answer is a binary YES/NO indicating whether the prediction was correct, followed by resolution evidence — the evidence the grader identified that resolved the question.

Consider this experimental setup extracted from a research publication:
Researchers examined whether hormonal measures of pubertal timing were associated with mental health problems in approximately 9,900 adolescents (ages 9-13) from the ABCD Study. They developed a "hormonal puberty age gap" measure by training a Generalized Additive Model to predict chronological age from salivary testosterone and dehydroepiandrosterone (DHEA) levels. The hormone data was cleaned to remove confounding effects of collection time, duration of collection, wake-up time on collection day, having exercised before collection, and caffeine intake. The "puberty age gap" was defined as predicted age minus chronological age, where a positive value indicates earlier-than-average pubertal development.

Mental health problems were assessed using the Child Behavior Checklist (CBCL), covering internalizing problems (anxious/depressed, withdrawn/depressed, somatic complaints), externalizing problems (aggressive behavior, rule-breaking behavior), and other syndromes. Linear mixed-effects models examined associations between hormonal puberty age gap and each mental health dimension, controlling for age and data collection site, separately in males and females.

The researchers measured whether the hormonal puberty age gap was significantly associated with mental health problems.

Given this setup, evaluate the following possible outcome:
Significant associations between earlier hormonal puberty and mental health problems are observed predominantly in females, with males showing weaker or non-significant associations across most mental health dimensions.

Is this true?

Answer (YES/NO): NO